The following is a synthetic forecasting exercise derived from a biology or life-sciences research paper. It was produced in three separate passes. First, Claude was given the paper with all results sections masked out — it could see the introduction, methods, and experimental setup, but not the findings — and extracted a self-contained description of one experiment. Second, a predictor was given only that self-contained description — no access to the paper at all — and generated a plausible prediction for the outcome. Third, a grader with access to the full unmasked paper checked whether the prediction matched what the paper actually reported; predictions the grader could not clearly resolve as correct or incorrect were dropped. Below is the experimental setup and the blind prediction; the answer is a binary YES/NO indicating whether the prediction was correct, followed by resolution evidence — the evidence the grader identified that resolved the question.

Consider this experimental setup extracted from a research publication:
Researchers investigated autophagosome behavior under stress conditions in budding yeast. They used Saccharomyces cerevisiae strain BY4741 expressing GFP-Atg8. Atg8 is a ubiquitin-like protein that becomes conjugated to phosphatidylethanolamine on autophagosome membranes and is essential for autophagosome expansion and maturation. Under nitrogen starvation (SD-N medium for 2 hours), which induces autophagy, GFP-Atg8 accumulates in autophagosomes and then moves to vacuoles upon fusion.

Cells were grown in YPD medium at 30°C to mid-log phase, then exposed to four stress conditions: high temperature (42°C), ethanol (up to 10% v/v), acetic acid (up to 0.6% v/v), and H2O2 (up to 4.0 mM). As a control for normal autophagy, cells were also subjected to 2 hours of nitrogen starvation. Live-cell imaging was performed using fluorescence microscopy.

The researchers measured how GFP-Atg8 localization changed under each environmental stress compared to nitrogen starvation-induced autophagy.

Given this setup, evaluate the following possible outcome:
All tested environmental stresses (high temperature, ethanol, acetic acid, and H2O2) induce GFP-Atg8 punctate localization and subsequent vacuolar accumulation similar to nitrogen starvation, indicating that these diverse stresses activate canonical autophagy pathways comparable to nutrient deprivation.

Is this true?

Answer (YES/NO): NO